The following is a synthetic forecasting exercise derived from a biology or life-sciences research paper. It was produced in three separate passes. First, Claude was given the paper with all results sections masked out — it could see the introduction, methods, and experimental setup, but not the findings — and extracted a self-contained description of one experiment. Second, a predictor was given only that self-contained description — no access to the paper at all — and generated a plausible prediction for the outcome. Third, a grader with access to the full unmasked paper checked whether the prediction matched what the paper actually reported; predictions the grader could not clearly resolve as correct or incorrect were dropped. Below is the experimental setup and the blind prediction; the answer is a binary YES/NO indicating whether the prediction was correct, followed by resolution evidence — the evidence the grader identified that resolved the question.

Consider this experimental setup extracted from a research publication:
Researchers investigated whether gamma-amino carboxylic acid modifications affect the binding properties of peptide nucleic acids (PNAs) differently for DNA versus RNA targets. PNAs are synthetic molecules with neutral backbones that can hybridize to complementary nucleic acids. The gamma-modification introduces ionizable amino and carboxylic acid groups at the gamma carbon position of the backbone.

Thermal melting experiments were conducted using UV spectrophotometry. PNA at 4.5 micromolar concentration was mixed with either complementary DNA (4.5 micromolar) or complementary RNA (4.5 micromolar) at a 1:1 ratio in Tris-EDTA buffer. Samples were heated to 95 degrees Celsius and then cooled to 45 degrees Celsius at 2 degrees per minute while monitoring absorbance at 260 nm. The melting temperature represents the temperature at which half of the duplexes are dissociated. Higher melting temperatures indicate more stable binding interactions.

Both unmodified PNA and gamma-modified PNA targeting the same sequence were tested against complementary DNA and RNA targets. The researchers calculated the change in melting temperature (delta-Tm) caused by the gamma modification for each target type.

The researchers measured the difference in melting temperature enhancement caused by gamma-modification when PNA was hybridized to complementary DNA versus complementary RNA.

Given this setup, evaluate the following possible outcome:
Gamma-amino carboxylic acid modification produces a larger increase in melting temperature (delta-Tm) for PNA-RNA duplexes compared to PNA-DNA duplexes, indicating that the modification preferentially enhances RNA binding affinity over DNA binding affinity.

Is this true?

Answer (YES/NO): NO